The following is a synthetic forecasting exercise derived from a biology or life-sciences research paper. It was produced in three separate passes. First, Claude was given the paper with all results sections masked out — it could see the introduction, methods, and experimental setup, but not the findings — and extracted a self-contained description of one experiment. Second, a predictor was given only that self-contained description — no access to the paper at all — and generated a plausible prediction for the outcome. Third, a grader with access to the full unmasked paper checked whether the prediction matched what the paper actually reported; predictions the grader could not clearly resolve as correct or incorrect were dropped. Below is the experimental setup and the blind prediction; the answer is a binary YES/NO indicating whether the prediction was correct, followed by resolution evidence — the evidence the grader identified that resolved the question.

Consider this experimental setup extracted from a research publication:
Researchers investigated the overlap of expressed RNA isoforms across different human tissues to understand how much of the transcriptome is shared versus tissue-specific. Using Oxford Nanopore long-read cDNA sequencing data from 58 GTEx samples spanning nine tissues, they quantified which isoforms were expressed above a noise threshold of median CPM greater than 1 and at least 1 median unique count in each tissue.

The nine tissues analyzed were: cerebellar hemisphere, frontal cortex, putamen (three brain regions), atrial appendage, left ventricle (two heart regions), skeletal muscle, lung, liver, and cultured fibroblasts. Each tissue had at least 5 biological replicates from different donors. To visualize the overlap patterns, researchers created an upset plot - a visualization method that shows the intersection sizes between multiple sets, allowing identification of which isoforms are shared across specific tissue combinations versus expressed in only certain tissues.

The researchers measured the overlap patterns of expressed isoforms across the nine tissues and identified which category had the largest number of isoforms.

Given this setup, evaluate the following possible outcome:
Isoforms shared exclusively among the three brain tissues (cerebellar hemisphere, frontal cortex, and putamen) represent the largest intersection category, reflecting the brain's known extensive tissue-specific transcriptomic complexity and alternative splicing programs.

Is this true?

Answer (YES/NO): NO